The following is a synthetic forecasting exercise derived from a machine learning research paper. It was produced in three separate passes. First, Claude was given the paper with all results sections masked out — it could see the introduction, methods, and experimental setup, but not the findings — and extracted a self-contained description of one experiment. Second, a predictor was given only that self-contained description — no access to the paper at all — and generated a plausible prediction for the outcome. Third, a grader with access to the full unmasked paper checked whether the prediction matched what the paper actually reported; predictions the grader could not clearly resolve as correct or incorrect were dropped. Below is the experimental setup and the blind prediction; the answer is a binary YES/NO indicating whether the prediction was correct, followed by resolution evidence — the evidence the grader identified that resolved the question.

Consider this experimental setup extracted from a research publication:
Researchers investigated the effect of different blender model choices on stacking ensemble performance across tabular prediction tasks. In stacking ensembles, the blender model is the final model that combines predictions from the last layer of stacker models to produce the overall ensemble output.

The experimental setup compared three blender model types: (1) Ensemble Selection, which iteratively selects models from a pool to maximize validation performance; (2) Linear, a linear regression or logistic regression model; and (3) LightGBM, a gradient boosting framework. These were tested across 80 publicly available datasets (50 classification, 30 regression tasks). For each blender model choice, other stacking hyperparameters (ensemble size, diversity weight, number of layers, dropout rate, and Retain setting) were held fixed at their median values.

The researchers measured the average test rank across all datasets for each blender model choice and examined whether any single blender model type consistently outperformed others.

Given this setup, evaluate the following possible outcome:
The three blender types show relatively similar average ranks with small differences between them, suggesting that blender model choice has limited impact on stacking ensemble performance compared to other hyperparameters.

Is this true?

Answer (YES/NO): NO